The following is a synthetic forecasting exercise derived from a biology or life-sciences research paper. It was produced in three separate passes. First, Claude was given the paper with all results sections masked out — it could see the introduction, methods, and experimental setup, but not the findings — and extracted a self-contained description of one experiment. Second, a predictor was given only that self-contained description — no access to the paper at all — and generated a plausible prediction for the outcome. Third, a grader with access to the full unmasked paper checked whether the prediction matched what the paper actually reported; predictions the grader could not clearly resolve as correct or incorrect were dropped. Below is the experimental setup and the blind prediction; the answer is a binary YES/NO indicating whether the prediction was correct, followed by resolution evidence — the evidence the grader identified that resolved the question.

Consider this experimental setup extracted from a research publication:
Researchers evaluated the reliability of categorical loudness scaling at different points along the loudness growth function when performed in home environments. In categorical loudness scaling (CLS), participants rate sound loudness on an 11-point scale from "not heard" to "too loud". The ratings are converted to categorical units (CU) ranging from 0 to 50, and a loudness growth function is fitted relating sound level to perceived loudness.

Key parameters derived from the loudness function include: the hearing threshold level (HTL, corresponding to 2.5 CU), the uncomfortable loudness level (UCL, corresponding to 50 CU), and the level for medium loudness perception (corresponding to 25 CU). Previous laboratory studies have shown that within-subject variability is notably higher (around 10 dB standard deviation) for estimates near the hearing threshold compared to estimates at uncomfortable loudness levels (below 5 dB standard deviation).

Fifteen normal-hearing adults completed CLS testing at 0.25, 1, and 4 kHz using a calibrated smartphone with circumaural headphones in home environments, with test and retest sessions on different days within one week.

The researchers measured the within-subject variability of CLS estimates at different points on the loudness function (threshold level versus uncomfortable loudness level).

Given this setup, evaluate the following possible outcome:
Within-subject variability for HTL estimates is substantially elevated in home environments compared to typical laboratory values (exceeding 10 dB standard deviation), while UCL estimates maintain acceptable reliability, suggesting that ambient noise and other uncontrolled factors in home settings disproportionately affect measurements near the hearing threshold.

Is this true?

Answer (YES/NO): NO